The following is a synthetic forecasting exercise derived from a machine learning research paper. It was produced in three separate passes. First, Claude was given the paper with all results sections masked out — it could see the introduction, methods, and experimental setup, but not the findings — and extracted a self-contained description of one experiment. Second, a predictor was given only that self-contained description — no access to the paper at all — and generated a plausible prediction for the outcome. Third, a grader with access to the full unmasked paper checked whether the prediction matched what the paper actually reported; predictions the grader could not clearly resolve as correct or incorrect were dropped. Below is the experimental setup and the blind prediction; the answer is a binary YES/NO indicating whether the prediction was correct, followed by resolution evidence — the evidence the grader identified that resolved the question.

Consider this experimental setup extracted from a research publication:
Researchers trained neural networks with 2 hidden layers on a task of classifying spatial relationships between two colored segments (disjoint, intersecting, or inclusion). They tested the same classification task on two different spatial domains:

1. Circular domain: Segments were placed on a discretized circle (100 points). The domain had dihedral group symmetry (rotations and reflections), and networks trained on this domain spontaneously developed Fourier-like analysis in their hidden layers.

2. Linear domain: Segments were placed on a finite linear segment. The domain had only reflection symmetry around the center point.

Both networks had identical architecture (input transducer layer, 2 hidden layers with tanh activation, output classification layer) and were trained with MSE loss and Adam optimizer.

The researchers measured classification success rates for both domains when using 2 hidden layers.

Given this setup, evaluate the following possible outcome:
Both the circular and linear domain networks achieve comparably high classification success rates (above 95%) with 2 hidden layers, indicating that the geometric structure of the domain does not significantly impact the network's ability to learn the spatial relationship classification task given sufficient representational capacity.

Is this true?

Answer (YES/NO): YES